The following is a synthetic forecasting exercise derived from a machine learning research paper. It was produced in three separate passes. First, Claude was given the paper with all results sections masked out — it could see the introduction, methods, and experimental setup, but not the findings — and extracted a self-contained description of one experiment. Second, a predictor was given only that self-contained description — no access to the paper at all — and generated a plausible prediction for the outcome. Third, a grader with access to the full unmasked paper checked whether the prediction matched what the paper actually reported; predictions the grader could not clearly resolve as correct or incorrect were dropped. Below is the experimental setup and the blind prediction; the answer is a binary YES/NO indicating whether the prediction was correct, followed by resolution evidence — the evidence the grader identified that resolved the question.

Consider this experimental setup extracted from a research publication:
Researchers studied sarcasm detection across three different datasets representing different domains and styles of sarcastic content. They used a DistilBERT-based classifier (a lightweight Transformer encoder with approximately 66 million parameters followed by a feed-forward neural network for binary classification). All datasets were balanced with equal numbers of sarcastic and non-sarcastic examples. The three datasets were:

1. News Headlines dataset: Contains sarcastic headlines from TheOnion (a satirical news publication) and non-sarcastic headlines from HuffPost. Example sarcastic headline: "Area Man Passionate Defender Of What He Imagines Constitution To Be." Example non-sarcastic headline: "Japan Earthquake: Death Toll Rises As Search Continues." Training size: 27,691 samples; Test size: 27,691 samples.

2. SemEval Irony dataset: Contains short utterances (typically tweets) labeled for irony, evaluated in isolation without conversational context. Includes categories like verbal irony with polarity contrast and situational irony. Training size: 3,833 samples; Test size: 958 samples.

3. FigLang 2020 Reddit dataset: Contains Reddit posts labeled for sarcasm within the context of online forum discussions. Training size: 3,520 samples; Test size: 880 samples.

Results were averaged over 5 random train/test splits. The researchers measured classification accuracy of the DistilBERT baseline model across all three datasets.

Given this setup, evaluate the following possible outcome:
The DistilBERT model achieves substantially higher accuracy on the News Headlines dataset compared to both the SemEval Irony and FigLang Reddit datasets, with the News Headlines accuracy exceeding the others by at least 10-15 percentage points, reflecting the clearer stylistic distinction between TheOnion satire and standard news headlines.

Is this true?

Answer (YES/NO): YES